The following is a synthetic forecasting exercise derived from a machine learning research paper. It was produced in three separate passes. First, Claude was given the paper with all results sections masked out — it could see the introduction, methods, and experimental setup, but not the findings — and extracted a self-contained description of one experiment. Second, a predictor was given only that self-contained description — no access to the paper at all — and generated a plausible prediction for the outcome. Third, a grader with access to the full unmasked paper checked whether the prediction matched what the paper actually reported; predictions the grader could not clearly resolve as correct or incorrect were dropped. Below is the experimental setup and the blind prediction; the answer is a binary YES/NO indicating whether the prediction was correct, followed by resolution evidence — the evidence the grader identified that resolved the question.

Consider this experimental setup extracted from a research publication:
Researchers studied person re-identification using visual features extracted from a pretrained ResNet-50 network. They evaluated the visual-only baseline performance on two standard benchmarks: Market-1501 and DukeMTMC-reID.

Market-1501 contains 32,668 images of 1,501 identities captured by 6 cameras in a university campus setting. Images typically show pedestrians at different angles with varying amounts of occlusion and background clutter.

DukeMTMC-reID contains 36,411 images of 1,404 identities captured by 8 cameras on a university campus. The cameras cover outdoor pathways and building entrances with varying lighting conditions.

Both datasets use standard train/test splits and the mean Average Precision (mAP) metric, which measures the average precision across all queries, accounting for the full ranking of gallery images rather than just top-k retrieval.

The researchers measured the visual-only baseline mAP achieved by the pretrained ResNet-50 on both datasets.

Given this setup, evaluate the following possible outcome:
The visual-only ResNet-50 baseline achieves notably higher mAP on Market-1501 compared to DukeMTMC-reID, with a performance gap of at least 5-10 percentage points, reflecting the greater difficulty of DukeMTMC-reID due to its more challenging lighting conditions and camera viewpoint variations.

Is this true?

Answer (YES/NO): YES